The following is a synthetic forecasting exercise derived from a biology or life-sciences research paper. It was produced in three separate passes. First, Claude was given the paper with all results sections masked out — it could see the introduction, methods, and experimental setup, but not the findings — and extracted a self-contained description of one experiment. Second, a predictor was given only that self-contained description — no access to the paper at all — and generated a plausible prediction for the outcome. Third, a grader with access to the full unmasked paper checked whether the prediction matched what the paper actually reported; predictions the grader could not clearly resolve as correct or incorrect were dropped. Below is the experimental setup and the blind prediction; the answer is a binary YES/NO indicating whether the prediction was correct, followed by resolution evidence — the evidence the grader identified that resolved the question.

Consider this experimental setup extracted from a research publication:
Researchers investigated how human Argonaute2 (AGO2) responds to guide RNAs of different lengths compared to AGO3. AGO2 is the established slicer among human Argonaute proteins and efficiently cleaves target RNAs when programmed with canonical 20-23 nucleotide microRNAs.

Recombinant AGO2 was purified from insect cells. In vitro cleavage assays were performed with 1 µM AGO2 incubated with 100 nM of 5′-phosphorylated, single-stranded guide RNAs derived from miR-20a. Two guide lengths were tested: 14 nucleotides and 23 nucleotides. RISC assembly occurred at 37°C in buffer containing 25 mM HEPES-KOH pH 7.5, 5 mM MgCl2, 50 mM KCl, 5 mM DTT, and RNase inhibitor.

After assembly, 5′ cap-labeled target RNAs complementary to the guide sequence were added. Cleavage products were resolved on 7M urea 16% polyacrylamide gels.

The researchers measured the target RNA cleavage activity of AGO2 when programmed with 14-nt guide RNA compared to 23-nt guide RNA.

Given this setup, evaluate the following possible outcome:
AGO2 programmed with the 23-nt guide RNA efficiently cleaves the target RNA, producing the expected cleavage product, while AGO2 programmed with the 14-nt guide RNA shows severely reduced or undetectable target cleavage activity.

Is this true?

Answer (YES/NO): NO